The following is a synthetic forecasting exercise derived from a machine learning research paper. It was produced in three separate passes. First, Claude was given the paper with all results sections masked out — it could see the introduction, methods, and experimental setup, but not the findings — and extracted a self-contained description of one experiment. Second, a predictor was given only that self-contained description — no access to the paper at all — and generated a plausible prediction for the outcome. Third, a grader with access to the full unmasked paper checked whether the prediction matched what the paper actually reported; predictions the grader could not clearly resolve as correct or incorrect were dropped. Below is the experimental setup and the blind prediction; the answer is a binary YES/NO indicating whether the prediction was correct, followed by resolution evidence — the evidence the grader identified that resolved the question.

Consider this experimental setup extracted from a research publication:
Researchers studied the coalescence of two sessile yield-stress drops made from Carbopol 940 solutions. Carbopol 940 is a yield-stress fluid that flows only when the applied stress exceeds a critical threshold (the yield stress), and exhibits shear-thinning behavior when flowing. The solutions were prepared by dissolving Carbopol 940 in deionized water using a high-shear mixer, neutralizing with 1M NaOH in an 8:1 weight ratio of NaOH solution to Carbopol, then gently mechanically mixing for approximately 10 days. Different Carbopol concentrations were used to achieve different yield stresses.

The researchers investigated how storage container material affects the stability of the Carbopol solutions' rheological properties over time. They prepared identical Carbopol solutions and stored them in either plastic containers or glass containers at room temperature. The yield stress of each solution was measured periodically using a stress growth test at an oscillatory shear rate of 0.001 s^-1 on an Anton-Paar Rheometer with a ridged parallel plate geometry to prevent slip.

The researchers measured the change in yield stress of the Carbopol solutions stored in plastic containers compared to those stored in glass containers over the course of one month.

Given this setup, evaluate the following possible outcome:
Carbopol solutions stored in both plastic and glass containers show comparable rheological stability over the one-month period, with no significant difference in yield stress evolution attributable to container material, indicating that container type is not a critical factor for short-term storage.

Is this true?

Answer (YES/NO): NO